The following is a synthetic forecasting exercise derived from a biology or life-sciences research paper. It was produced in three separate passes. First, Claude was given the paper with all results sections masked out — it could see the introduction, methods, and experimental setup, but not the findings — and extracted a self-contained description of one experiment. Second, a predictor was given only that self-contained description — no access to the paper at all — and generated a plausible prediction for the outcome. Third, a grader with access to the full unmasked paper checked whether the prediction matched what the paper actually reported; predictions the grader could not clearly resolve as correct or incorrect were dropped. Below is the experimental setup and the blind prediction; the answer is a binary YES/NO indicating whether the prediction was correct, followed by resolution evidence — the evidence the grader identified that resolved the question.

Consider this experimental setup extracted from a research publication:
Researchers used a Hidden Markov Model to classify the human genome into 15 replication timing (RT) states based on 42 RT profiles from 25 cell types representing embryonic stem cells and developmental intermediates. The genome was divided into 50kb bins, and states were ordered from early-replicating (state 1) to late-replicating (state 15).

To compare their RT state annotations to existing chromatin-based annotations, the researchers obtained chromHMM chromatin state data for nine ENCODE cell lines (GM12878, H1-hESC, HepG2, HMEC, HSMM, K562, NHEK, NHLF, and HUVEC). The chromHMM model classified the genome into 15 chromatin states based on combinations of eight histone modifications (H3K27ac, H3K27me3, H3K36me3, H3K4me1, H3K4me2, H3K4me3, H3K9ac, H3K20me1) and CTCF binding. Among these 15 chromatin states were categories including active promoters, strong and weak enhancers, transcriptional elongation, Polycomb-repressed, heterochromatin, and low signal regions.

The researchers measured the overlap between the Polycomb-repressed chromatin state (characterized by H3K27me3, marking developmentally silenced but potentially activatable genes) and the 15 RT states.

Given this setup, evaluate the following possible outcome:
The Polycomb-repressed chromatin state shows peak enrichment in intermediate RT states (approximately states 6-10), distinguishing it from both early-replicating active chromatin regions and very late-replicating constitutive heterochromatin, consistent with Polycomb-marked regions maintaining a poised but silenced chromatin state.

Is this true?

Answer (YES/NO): NO